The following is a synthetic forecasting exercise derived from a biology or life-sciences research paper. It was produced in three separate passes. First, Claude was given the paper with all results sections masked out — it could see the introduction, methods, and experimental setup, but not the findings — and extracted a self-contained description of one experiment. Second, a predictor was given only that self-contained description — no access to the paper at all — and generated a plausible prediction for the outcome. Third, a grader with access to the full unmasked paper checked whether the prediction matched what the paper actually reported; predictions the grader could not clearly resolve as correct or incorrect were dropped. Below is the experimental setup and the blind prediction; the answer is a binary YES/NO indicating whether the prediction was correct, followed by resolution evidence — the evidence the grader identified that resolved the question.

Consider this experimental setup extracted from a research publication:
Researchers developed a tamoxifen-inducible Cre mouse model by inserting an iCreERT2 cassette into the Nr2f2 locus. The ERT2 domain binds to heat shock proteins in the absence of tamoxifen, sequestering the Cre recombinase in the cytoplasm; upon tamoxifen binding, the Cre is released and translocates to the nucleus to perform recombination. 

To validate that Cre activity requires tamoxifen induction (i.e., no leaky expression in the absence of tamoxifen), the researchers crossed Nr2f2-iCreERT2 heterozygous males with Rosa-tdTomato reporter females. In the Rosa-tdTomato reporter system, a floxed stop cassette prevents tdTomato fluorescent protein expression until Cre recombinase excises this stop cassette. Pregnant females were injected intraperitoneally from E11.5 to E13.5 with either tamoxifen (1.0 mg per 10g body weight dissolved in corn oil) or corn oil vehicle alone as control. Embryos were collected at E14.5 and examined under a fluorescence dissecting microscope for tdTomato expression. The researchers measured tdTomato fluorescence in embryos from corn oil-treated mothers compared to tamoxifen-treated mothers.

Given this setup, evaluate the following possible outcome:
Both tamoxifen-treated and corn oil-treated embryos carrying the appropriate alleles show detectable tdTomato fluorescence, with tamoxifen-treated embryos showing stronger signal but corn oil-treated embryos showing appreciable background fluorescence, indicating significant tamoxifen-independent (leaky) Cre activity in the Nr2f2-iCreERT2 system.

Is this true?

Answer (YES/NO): NO